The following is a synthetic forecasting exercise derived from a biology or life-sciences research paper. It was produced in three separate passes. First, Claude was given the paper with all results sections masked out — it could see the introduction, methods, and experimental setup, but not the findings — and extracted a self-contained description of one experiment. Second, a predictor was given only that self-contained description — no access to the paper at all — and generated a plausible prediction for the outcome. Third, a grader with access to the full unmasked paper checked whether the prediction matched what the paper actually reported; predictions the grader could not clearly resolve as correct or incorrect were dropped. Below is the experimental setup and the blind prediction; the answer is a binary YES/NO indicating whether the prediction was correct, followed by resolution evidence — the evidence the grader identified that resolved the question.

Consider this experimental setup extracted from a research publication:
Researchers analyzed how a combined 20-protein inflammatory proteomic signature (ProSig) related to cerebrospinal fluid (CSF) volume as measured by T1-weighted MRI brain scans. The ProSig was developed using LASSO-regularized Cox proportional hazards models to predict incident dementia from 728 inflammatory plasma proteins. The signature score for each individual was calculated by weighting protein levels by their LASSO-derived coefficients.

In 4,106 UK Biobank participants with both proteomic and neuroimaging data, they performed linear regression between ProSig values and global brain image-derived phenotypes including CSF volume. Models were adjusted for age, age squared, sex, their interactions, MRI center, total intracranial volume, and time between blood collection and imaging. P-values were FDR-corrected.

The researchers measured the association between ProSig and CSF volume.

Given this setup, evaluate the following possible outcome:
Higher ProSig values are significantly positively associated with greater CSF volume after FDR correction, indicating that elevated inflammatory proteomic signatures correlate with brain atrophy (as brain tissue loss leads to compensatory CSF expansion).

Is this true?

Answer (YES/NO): NO